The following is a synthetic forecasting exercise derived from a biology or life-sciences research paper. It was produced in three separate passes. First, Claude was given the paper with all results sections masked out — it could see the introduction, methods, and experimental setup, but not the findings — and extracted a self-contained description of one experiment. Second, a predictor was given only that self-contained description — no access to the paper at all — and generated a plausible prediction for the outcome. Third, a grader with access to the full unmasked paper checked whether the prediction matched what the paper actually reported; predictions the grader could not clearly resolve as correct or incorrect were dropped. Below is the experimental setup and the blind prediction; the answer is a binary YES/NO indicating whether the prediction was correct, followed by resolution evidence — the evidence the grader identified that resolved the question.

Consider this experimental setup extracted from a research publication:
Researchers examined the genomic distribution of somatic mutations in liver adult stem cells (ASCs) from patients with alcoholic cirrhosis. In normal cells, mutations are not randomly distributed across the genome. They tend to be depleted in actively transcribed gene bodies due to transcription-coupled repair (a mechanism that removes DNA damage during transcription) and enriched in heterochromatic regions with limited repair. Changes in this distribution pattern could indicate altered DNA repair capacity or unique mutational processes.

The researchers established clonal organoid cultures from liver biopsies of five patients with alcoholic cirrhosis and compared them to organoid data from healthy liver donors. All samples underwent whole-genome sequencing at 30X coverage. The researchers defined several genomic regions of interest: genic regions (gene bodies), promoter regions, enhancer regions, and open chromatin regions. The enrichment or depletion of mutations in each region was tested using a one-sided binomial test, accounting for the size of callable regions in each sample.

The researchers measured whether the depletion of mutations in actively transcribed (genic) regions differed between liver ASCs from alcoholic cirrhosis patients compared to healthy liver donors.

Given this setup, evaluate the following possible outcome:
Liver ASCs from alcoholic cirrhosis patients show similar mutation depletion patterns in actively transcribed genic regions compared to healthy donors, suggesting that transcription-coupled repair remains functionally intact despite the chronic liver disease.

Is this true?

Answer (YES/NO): YES